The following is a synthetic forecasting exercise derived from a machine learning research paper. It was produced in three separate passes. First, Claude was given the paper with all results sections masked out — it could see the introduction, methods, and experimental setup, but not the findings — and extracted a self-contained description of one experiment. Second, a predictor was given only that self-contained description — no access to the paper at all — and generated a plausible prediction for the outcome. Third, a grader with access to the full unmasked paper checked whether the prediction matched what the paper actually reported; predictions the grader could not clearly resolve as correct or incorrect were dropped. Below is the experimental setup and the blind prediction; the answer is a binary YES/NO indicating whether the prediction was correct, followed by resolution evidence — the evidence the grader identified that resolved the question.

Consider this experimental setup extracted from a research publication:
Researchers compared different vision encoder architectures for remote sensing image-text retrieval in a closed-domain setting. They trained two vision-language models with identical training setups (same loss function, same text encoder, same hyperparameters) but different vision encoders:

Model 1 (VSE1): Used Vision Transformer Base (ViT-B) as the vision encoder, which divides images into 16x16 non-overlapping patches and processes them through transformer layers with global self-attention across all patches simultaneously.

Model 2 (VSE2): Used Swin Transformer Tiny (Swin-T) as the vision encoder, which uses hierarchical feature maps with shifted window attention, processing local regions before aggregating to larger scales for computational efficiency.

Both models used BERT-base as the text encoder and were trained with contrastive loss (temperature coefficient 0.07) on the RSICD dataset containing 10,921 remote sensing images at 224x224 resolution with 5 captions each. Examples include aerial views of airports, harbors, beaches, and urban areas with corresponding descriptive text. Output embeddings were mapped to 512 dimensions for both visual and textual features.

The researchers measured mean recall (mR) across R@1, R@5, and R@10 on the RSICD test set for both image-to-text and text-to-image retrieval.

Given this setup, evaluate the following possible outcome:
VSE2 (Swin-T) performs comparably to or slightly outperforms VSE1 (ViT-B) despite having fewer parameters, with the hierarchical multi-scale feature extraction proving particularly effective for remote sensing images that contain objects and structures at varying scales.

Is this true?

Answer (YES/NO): NO